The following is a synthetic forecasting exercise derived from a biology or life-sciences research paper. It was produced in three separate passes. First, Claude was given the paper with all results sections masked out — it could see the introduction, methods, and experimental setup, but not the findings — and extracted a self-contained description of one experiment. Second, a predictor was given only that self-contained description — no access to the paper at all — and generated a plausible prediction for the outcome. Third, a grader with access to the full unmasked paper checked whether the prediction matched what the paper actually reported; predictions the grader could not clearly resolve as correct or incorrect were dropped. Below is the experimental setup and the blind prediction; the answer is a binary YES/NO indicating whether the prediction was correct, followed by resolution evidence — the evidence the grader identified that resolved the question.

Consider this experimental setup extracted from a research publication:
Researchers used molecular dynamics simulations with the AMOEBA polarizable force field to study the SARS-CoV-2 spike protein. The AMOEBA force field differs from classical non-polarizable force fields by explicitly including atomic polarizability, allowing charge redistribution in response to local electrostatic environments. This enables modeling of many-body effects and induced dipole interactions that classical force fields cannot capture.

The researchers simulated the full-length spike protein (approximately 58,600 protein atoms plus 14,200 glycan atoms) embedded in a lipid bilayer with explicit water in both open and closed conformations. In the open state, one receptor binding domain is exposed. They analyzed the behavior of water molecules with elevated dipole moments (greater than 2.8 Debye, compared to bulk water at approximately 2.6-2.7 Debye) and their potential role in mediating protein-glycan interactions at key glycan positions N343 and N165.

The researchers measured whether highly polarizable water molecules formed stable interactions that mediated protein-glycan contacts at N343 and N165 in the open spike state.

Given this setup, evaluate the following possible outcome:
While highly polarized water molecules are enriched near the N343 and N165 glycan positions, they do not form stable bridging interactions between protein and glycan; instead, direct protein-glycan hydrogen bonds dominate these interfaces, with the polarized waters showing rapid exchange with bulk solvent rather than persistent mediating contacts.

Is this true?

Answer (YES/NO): NO